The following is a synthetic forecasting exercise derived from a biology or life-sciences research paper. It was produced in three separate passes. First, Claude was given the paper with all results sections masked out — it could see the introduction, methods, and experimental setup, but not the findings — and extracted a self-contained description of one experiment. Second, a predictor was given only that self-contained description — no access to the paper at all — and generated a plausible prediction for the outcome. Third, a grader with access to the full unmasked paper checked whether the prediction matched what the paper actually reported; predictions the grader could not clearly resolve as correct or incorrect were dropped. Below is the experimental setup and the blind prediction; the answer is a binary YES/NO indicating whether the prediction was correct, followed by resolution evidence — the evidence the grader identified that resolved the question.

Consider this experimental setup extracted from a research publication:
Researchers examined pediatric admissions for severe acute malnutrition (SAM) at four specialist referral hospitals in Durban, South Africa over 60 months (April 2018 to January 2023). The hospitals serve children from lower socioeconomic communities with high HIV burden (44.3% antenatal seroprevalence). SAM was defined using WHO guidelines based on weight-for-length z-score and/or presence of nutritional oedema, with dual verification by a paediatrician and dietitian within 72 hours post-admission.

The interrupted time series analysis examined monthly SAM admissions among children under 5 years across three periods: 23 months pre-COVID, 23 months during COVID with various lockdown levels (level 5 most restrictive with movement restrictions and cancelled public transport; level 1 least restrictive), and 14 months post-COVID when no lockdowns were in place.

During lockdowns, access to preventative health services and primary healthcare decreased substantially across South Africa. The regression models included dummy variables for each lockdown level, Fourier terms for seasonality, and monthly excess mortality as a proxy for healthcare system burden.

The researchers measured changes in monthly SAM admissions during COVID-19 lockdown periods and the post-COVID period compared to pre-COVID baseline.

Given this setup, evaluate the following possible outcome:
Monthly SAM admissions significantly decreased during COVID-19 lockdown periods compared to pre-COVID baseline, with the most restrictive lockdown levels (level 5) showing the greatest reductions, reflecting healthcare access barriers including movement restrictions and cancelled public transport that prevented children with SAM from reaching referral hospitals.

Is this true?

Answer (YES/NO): YES